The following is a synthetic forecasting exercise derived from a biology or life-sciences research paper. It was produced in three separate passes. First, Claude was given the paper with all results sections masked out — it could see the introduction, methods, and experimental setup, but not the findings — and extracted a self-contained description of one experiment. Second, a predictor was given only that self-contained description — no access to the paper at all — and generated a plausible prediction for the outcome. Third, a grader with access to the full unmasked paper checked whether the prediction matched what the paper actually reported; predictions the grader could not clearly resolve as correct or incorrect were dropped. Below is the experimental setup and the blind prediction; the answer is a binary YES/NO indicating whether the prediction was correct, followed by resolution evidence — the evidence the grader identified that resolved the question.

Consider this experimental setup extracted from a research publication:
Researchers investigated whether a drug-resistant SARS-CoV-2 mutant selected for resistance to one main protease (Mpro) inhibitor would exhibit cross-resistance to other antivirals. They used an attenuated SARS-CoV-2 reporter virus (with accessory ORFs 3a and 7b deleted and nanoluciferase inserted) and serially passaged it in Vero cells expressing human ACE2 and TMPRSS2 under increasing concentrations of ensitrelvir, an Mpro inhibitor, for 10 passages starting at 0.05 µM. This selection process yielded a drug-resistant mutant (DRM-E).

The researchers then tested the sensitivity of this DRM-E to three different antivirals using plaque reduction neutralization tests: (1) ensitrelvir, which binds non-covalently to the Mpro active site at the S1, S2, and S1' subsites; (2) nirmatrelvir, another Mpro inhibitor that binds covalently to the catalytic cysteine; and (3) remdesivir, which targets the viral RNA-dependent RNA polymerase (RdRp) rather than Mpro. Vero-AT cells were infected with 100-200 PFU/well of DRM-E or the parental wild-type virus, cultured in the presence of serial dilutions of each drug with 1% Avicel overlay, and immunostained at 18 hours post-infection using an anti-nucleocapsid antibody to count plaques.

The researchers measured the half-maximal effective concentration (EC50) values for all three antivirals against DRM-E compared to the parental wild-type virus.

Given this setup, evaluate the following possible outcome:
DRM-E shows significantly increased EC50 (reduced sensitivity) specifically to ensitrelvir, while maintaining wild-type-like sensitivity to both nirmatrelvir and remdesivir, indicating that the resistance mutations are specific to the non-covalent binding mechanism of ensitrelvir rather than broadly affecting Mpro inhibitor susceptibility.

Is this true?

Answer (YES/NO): YES